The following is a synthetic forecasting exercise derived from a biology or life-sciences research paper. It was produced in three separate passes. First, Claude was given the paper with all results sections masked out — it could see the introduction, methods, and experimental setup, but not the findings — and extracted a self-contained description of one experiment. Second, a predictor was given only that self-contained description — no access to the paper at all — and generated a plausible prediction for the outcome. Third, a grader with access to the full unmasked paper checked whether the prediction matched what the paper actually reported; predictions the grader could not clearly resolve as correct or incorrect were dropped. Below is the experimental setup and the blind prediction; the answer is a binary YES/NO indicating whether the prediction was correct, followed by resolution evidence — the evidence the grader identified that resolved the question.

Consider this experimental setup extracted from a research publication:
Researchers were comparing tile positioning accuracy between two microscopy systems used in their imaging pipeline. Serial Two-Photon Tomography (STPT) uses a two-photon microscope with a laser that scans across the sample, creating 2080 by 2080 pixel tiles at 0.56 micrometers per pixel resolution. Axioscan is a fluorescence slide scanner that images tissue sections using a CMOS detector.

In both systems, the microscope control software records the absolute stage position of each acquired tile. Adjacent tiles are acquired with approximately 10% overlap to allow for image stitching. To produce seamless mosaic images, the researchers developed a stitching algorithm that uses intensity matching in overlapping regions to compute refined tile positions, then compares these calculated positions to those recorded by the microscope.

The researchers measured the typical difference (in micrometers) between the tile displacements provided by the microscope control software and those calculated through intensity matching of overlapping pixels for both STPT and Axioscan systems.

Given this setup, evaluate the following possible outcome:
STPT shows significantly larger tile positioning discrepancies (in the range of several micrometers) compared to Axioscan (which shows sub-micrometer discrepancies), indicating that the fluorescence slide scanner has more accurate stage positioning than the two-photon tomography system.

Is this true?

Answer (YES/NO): NO